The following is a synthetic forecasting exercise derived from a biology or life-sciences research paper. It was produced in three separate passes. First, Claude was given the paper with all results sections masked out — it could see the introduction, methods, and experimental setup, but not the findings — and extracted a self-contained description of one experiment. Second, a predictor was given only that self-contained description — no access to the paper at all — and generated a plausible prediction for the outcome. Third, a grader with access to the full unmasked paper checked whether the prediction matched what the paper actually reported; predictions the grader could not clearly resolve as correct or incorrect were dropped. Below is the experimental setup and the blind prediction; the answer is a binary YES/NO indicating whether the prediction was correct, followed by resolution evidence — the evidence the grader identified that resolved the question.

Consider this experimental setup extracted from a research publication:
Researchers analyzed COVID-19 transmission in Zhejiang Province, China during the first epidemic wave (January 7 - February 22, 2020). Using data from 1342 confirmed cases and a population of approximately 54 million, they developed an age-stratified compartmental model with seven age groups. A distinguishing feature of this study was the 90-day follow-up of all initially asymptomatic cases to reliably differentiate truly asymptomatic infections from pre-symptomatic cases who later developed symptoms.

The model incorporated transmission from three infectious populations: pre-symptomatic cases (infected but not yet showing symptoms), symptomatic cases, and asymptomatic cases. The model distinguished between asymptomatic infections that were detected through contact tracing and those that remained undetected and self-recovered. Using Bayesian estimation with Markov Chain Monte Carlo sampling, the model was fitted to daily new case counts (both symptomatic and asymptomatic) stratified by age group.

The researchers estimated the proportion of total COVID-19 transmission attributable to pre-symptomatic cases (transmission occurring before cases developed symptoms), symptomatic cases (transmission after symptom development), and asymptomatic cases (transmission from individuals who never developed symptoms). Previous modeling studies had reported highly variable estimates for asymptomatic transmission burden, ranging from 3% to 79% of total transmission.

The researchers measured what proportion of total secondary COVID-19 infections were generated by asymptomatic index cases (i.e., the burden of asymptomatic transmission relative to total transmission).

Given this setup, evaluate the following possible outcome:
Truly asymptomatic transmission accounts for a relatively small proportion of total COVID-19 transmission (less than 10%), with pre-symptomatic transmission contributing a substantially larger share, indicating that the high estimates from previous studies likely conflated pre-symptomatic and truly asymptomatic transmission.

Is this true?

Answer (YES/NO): NO